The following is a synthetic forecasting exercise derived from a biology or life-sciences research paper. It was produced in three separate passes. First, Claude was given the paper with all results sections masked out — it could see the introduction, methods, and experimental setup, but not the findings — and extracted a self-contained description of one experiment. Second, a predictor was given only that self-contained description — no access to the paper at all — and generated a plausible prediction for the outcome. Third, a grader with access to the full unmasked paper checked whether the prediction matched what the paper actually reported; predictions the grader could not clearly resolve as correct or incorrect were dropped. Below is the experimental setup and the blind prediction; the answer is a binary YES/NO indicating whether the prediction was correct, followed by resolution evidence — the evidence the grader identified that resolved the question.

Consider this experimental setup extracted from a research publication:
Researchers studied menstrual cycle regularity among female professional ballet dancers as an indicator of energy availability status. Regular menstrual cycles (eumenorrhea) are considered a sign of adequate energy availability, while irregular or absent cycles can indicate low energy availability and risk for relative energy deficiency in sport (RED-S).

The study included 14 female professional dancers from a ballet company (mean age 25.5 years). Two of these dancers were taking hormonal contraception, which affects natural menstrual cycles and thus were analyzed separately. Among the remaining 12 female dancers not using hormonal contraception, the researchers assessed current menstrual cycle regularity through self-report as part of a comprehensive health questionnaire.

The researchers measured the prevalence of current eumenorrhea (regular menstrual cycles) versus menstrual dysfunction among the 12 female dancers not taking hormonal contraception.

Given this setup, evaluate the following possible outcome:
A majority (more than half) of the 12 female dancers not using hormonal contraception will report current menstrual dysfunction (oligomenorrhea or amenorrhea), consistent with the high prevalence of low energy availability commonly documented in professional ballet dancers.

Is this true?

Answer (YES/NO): NO